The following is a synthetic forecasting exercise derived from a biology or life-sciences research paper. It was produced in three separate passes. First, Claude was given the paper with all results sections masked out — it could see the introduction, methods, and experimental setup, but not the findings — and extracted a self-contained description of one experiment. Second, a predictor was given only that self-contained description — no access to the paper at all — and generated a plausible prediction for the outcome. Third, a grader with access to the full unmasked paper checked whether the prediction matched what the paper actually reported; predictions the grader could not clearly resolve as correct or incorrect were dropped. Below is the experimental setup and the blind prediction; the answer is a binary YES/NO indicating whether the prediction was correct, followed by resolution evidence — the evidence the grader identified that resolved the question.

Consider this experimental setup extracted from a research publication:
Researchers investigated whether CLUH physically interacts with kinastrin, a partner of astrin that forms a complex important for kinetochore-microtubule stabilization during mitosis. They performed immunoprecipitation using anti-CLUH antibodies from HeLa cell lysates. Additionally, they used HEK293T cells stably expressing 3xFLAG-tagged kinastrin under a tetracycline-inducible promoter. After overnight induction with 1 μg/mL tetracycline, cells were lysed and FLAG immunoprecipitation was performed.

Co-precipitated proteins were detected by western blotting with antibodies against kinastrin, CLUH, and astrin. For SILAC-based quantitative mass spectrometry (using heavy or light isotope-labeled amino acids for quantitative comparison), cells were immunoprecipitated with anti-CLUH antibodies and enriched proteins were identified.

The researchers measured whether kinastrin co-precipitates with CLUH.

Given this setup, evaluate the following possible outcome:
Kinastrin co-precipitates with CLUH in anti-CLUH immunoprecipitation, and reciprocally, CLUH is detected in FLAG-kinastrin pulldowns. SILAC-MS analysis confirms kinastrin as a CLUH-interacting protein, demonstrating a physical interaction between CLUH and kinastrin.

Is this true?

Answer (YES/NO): YES